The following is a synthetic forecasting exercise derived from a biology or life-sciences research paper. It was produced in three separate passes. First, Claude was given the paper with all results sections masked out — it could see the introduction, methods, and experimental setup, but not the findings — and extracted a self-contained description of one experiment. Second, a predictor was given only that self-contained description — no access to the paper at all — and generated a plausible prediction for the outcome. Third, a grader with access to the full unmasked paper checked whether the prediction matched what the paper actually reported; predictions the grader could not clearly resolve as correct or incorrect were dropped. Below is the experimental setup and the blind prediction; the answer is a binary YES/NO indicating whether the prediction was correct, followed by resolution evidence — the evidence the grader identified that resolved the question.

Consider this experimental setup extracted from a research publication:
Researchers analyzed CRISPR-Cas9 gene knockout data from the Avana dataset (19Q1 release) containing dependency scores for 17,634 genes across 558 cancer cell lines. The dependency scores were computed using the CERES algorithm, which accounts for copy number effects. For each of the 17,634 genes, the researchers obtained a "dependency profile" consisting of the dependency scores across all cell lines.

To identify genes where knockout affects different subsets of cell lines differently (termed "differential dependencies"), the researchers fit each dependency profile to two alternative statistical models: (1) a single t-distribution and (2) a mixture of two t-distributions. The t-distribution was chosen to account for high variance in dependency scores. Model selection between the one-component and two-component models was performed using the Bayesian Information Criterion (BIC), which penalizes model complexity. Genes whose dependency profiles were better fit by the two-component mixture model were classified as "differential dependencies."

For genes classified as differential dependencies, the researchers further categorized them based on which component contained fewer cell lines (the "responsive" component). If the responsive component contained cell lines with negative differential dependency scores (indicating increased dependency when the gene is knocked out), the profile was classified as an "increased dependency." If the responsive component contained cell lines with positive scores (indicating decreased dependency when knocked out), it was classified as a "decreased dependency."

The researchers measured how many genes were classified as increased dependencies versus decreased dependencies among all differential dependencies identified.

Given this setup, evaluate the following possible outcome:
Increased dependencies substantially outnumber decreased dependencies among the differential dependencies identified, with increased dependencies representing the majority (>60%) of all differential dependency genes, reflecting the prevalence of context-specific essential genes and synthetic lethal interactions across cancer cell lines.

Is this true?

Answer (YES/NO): YES